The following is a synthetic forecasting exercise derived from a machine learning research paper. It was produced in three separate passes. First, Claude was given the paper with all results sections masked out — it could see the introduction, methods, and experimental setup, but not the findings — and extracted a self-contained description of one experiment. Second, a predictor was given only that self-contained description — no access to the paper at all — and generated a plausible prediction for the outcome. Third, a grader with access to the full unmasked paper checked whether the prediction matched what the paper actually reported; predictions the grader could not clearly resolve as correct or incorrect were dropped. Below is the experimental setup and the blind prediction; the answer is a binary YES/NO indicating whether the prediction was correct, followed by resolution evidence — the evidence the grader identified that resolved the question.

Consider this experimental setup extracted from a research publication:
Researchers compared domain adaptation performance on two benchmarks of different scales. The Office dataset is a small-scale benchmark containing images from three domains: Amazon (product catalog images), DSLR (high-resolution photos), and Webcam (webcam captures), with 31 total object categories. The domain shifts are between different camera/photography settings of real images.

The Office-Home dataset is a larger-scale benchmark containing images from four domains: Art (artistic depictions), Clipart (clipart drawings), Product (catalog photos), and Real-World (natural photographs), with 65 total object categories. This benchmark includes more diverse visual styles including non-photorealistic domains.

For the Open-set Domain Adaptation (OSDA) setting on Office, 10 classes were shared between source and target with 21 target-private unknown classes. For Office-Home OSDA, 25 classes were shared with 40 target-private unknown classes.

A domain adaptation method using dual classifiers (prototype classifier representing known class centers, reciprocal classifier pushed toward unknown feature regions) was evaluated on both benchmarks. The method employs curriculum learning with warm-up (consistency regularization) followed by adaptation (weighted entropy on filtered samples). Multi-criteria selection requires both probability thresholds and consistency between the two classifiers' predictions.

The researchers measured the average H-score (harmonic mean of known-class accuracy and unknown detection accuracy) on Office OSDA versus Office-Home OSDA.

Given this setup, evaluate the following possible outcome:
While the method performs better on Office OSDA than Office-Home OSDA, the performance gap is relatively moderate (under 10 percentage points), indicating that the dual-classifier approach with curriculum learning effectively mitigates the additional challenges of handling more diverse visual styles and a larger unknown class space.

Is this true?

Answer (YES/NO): NO